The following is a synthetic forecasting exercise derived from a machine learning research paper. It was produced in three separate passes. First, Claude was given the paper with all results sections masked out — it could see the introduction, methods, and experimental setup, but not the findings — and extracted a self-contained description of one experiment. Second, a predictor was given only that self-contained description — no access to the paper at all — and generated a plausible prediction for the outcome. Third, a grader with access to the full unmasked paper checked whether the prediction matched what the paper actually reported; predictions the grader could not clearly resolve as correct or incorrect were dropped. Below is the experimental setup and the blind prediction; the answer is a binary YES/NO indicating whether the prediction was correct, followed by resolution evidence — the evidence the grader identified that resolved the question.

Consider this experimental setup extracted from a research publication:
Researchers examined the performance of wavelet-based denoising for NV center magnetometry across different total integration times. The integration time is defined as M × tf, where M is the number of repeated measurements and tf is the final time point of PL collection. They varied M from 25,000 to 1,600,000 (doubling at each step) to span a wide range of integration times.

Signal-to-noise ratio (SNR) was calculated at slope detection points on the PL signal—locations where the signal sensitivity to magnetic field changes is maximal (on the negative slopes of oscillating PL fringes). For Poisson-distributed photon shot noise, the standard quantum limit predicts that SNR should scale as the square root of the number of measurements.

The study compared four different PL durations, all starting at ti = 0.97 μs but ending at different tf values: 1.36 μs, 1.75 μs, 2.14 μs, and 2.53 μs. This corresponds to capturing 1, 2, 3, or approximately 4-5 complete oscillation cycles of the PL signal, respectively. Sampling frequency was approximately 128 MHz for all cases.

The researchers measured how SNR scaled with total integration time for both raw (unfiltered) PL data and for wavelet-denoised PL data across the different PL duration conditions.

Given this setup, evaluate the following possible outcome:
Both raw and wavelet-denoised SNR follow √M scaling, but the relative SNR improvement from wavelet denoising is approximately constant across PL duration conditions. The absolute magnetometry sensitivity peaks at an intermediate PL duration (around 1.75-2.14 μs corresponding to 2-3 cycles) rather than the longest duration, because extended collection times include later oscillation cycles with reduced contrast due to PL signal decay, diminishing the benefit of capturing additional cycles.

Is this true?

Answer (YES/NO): NO